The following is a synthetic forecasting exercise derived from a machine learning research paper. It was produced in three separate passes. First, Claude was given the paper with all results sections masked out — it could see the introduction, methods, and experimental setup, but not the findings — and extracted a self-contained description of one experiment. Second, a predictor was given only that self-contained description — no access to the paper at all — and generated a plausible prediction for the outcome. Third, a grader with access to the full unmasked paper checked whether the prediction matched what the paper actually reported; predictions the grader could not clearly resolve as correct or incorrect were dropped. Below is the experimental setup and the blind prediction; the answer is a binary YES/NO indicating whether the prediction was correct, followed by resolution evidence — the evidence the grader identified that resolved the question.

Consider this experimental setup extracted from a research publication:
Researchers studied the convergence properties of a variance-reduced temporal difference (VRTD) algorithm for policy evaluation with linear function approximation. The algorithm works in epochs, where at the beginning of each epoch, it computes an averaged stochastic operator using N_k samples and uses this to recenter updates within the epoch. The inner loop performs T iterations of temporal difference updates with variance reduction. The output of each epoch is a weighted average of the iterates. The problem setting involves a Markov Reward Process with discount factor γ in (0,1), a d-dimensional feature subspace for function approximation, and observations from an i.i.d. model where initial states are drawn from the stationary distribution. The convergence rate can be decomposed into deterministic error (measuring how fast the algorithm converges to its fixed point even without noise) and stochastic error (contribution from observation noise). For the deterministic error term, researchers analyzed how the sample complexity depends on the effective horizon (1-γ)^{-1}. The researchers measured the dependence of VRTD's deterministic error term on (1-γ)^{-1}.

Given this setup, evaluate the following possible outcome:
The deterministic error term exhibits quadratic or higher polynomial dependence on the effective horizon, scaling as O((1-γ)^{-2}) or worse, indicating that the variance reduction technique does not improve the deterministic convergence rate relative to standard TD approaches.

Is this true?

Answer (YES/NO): YES